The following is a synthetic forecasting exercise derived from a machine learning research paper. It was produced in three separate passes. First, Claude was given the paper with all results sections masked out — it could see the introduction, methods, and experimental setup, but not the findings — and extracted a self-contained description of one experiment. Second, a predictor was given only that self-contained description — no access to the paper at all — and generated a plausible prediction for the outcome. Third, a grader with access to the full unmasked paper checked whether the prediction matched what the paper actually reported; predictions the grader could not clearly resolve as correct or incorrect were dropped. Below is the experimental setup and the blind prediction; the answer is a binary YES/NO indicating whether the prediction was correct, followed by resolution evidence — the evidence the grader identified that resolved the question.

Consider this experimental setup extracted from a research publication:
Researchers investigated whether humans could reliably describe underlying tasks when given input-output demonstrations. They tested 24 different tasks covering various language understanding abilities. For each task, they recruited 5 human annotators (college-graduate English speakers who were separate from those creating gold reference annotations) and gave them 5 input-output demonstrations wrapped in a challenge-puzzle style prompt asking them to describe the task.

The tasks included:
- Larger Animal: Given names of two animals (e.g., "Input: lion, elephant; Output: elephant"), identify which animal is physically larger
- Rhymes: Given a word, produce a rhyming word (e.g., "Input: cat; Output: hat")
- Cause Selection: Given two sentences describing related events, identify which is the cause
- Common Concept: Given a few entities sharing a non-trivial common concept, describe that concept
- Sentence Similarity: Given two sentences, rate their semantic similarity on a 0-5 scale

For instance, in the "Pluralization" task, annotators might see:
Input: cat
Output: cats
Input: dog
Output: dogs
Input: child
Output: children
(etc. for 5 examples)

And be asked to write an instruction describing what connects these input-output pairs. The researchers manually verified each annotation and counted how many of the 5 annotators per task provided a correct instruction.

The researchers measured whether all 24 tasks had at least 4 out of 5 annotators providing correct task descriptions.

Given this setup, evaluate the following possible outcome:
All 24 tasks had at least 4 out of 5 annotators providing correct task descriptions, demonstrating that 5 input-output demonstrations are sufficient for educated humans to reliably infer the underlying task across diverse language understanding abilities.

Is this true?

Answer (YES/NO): NO